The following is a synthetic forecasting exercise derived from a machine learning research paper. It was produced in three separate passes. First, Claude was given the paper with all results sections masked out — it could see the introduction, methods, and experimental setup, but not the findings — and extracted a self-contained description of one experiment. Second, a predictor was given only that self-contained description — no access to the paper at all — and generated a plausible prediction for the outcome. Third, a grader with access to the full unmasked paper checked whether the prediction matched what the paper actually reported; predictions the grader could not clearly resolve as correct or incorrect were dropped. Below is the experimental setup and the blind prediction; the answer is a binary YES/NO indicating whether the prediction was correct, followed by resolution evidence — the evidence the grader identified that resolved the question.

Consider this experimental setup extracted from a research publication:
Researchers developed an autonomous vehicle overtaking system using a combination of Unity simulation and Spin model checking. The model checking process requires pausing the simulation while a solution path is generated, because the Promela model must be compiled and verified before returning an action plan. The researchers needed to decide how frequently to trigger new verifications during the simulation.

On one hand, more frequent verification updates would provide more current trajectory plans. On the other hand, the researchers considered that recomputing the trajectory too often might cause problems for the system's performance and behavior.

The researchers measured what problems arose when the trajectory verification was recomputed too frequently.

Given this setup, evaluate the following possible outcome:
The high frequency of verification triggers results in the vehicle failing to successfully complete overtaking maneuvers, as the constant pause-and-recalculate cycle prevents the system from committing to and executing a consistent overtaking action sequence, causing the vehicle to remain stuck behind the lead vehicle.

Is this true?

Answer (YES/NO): NO